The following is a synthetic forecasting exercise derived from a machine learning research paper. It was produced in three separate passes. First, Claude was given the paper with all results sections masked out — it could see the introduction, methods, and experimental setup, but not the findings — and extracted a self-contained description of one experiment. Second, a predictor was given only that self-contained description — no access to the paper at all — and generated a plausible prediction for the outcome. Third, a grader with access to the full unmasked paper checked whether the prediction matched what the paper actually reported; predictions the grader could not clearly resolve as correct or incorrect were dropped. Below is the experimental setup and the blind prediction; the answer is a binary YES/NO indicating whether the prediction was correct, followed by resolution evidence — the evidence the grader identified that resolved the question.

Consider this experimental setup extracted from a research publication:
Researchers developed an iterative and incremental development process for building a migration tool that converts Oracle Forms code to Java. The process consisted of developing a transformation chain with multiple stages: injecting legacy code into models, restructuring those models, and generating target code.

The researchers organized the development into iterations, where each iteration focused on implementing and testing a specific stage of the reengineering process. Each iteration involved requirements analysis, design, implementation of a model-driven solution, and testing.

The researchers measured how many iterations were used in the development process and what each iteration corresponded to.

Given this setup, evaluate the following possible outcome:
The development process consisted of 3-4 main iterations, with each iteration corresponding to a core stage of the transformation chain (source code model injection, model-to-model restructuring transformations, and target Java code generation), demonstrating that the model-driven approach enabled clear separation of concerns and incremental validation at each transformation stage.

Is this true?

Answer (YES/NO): YES